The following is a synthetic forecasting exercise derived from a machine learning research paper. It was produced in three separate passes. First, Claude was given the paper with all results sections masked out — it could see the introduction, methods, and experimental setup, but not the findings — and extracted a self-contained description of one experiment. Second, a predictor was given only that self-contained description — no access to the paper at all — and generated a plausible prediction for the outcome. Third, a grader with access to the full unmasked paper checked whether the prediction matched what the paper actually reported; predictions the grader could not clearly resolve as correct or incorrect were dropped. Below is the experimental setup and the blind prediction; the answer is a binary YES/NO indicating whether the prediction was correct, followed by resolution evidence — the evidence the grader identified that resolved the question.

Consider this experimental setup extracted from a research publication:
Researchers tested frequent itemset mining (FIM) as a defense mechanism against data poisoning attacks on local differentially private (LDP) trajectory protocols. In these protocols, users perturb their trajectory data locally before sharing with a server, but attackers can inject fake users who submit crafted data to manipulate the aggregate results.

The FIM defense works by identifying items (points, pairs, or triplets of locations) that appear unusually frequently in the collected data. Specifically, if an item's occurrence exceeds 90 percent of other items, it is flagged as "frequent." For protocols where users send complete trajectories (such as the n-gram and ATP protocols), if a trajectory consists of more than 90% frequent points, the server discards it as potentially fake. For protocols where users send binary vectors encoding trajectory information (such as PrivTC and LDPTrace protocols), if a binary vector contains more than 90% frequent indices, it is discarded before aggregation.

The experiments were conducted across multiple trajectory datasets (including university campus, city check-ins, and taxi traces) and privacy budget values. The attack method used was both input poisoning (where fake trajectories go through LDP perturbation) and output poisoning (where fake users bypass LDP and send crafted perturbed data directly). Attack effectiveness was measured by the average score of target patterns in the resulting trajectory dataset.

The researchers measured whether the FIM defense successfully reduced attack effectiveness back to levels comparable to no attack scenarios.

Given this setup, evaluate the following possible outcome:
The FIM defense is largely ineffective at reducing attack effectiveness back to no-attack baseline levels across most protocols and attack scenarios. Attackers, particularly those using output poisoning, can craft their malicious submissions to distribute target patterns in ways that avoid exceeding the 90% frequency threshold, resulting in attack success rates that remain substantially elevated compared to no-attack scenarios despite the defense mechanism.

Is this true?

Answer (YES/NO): YES